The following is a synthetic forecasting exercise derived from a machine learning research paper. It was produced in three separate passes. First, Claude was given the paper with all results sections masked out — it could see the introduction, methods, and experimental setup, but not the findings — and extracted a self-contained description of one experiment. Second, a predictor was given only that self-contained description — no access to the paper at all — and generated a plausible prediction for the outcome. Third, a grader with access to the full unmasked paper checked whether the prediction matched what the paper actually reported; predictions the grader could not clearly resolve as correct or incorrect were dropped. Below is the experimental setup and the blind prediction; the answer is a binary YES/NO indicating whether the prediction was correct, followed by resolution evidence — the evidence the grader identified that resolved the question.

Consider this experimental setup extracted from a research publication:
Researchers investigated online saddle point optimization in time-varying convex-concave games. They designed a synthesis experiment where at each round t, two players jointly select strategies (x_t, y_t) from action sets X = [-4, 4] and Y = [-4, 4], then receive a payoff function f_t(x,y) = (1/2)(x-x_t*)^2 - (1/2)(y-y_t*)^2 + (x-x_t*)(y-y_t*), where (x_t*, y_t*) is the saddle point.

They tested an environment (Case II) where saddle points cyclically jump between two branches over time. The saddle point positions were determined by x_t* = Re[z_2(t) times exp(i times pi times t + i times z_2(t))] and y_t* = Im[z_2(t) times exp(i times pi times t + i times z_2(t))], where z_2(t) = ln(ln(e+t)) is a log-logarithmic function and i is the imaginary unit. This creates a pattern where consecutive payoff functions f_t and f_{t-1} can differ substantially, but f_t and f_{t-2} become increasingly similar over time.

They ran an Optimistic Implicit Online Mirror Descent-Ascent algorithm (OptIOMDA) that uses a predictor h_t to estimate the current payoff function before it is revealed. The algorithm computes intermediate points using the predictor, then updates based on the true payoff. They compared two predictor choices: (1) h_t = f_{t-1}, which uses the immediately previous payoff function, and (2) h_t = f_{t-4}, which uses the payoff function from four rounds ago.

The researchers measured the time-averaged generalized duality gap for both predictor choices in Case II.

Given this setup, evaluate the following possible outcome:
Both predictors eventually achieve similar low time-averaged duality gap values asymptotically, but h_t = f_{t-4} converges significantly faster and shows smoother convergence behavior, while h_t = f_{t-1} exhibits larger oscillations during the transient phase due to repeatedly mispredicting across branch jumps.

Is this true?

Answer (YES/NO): NO